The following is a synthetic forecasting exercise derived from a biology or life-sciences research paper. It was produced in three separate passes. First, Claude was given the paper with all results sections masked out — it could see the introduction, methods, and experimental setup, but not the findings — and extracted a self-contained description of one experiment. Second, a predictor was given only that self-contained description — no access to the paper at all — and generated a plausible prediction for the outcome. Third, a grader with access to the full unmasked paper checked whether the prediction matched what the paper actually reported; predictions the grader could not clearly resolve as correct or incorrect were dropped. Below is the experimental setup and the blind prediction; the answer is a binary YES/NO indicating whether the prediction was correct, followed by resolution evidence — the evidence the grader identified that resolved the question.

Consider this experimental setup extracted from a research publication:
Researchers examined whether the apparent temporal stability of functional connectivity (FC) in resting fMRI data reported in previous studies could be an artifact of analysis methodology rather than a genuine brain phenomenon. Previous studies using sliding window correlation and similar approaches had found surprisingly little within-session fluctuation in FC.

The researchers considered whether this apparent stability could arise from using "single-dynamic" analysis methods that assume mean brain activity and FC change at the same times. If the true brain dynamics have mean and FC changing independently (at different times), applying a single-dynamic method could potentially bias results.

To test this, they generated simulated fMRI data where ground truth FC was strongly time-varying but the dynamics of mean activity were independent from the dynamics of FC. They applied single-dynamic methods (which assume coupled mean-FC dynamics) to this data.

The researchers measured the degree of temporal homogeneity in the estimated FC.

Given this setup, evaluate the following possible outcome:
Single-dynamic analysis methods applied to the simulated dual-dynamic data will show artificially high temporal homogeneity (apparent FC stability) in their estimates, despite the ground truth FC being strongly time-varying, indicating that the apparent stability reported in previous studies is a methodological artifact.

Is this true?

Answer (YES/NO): YES